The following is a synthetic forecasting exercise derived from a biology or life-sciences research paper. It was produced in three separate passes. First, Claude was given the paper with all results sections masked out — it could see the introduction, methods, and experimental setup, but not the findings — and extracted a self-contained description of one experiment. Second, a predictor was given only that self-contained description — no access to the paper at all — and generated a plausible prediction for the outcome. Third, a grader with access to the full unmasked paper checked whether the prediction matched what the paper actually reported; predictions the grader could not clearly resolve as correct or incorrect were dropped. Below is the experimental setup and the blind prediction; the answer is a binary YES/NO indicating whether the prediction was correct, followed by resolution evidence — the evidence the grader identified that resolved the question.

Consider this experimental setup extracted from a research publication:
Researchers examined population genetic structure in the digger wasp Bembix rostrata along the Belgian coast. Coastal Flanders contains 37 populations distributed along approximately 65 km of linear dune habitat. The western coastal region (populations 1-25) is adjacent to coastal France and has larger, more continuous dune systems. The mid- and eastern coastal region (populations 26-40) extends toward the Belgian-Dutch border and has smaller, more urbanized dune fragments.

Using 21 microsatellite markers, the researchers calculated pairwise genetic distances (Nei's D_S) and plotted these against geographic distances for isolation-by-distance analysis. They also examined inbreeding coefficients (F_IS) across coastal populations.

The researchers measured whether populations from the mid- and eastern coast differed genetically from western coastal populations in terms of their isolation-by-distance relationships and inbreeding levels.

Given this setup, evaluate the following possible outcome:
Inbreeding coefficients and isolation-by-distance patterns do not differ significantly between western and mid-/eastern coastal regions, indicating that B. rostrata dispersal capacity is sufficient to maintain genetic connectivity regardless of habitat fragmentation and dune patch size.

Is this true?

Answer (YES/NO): NO